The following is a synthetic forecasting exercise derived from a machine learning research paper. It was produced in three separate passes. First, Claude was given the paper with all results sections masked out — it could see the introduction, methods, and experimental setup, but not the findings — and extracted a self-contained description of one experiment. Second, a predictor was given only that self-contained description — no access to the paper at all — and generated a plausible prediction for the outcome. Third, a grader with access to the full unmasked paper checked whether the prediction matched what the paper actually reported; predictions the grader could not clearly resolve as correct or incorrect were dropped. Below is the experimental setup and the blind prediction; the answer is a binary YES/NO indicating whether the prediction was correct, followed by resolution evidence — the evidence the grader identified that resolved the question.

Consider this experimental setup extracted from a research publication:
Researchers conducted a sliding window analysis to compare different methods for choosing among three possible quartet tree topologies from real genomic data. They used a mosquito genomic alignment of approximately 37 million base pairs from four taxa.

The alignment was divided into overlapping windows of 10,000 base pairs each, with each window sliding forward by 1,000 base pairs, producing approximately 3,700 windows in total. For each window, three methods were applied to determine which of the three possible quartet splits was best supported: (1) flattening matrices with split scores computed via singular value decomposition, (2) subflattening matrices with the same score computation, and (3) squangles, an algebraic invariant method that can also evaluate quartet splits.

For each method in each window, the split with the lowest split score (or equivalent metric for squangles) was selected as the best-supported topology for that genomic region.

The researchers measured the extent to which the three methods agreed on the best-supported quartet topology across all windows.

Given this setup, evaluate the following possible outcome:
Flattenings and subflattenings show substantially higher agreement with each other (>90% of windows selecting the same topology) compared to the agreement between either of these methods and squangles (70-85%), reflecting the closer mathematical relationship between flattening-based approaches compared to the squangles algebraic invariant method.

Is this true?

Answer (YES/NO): NO